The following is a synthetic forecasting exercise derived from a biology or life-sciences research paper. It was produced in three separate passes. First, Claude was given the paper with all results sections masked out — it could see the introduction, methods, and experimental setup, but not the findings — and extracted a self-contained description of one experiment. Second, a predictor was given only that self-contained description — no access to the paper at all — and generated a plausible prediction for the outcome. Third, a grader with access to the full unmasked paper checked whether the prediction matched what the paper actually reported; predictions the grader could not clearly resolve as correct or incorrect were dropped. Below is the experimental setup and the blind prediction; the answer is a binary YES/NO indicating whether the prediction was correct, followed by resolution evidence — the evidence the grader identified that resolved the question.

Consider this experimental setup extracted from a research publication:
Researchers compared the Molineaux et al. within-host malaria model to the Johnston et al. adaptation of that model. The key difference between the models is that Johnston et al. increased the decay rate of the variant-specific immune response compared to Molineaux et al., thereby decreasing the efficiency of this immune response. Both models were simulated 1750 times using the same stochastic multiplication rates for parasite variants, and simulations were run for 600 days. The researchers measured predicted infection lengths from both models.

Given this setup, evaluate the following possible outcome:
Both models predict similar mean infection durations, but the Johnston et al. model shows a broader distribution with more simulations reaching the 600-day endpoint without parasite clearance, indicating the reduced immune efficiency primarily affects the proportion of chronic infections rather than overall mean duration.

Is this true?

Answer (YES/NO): NO